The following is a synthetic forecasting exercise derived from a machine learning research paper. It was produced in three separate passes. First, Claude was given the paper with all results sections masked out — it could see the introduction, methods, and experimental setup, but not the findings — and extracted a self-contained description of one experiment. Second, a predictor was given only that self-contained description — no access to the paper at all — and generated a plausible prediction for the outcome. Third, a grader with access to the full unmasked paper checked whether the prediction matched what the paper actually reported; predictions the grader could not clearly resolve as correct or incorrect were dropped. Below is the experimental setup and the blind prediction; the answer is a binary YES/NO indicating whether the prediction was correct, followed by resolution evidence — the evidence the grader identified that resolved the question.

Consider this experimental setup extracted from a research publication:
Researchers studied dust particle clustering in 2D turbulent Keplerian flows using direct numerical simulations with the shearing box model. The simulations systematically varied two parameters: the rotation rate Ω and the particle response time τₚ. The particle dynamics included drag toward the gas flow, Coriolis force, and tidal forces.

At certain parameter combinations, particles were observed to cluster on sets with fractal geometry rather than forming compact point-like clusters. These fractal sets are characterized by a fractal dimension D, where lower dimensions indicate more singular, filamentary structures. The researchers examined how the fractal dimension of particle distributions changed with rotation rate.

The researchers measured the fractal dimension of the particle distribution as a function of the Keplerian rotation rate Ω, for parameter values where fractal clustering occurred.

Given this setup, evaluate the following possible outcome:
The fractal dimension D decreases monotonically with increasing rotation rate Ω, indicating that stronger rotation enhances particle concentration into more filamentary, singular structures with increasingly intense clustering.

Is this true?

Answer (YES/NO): YES